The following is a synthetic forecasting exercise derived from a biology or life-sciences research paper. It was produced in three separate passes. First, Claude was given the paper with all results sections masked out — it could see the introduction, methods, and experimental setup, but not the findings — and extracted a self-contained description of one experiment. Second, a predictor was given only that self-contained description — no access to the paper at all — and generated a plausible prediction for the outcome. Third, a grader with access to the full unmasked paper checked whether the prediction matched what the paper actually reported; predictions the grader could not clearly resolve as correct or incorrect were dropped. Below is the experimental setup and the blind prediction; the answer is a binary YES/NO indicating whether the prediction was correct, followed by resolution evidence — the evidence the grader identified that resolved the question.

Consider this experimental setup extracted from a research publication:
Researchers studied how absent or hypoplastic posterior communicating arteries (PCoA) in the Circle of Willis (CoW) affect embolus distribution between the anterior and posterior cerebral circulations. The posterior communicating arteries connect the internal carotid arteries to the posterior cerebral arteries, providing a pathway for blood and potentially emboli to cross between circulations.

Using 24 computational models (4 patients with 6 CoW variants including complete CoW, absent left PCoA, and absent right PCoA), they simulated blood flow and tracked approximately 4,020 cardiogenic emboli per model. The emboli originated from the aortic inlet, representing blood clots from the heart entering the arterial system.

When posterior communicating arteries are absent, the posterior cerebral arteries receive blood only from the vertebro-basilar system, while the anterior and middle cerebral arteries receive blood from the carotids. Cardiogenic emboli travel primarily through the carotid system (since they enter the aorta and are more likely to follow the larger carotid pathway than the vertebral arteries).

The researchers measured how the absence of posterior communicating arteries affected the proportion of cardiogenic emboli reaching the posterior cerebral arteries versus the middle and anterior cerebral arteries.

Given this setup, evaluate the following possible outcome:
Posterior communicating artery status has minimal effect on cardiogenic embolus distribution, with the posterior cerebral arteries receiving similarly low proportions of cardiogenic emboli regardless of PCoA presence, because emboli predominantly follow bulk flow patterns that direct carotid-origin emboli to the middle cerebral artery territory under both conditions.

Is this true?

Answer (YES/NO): YES